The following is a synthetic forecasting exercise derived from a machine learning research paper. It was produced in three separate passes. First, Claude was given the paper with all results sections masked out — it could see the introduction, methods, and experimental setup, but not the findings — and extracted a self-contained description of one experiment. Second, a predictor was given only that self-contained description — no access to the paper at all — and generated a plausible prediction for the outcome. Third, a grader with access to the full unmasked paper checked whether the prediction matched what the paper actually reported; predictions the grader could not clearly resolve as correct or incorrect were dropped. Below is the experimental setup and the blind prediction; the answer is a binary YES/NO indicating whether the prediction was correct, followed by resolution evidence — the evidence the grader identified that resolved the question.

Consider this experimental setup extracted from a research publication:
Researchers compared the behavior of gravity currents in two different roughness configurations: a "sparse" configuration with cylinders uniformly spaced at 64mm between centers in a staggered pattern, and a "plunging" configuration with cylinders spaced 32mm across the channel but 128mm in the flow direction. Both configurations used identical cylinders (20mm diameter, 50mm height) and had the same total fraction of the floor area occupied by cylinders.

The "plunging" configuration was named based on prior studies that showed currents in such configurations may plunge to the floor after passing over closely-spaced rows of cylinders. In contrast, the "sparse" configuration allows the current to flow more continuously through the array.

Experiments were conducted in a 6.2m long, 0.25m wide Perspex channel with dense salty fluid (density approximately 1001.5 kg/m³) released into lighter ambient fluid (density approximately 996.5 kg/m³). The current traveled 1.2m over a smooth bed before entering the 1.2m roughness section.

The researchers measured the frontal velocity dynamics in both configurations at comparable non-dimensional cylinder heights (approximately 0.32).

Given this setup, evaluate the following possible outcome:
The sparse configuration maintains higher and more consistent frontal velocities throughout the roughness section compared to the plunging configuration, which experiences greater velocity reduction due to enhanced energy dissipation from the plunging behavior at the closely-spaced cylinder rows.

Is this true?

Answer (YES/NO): YES